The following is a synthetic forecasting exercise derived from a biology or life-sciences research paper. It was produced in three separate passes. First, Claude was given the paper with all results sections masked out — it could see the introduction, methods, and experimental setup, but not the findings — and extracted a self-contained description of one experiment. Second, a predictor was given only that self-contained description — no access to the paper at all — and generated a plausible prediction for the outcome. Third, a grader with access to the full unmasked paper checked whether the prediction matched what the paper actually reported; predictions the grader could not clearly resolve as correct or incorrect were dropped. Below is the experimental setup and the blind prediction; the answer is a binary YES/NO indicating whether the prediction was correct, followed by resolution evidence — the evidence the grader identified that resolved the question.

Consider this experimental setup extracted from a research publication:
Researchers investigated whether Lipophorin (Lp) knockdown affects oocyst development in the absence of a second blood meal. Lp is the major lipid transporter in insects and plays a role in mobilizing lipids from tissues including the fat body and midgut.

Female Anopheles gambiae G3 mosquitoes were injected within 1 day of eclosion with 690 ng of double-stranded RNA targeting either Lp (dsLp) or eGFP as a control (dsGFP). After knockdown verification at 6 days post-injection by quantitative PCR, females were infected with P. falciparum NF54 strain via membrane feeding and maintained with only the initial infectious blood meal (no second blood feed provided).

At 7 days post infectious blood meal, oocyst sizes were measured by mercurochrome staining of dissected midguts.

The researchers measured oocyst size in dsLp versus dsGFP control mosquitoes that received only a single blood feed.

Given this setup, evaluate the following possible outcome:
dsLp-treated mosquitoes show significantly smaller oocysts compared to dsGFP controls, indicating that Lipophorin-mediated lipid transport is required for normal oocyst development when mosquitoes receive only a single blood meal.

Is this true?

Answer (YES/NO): NO